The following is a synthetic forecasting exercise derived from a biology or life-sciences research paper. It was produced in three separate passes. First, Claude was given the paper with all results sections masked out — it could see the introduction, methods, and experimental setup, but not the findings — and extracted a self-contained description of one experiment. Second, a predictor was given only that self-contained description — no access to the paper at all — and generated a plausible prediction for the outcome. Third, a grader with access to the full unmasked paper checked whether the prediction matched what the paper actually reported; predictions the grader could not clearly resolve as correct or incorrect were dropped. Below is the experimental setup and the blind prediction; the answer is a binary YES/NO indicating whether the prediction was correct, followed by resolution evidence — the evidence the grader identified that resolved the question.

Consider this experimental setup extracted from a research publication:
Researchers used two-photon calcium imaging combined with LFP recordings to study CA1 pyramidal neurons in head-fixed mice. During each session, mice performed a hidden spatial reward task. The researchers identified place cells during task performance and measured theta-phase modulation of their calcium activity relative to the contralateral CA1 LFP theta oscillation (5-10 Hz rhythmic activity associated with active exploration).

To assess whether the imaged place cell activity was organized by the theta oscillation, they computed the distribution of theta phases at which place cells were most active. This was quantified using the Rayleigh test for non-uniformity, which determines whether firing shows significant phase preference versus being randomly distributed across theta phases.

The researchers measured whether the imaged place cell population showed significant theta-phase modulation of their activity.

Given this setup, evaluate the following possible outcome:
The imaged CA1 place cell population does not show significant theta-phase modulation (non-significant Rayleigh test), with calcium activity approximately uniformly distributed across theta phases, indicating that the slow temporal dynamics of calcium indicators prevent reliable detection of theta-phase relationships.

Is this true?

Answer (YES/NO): NO